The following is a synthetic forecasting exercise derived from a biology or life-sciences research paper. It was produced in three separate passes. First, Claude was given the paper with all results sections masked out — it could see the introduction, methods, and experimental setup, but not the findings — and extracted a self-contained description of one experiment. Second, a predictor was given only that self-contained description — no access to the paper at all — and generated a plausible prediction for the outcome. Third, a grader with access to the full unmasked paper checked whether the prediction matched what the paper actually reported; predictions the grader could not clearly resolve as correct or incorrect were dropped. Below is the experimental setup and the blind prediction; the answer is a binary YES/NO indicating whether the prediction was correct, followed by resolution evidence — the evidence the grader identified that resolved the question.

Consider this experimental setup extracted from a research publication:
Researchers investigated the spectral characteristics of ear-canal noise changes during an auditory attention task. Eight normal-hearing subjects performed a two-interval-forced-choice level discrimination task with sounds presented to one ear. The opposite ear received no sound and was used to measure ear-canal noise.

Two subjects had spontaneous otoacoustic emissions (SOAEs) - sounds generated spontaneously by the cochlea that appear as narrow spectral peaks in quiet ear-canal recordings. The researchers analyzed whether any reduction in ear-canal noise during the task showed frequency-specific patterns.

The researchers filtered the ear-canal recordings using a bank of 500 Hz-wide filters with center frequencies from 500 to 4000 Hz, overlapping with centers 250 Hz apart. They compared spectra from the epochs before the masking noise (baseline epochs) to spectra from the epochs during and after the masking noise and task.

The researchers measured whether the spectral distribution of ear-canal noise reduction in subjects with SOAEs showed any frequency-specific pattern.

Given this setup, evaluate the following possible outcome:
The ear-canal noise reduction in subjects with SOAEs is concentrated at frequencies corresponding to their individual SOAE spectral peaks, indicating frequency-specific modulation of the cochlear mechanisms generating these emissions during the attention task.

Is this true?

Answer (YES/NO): NO